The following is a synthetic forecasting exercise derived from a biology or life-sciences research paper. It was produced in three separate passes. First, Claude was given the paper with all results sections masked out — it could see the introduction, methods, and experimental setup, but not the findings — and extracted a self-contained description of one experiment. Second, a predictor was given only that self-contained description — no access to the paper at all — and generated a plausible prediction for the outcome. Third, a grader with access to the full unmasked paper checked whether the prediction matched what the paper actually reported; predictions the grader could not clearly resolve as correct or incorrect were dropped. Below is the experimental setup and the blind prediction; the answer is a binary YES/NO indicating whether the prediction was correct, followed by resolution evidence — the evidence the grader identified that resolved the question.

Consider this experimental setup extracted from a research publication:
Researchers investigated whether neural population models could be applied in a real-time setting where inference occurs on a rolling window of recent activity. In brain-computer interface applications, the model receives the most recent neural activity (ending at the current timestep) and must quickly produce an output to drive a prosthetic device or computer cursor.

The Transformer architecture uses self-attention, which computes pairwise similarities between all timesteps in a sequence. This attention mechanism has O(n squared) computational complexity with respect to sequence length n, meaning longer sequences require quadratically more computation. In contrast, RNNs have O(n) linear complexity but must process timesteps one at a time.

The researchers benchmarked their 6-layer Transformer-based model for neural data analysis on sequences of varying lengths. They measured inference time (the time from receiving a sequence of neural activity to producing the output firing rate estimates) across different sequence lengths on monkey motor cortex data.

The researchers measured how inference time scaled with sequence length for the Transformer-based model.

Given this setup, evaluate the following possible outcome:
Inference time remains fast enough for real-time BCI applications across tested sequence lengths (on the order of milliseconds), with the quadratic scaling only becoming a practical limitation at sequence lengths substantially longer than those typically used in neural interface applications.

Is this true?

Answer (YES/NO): NO